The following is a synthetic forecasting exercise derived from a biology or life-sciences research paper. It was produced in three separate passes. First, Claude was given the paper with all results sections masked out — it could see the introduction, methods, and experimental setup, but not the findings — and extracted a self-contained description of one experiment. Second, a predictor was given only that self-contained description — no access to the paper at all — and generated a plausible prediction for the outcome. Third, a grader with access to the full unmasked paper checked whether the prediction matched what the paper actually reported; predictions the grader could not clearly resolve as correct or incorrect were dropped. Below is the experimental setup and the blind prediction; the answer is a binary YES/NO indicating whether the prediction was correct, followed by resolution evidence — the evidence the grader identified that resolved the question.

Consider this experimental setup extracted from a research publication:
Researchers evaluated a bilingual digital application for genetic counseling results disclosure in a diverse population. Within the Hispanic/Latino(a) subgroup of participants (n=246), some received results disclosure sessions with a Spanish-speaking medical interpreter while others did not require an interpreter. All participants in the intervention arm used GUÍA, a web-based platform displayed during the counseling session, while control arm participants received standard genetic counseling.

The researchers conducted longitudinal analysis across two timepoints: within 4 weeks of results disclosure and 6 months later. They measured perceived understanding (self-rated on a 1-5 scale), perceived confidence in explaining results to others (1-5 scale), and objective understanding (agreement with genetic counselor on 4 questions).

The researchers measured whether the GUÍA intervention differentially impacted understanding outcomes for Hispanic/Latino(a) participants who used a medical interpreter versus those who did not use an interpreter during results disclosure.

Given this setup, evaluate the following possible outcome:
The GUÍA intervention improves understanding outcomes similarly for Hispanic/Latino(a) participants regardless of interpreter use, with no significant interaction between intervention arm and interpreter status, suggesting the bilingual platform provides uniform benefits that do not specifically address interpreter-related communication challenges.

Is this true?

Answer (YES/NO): NO